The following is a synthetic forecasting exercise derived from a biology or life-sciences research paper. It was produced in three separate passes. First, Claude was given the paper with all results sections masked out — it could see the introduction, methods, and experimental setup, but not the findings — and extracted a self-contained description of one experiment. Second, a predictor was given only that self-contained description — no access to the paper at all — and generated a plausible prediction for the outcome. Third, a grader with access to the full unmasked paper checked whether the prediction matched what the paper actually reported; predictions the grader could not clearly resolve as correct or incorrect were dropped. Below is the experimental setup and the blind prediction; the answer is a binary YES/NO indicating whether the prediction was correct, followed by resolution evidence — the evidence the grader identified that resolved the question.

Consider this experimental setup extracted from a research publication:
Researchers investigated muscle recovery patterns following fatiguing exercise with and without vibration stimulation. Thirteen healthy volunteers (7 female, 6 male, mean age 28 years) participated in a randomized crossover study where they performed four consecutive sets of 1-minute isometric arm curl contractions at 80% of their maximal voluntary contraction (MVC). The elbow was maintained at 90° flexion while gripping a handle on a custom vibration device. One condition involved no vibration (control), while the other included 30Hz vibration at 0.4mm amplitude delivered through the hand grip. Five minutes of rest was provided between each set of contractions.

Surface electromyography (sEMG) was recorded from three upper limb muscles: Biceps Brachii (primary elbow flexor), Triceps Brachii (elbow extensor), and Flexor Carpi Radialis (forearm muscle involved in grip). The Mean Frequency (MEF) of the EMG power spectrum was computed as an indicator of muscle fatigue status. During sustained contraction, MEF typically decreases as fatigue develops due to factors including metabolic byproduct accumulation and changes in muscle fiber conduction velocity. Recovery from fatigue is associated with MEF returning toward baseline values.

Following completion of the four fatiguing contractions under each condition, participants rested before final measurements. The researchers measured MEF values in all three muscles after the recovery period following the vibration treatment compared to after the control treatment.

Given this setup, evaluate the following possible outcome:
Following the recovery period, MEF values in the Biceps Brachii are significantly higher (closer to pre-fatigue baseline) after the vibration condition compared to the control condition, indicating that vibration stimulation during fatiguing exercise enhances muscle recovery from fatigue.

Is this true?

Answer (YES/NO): NO